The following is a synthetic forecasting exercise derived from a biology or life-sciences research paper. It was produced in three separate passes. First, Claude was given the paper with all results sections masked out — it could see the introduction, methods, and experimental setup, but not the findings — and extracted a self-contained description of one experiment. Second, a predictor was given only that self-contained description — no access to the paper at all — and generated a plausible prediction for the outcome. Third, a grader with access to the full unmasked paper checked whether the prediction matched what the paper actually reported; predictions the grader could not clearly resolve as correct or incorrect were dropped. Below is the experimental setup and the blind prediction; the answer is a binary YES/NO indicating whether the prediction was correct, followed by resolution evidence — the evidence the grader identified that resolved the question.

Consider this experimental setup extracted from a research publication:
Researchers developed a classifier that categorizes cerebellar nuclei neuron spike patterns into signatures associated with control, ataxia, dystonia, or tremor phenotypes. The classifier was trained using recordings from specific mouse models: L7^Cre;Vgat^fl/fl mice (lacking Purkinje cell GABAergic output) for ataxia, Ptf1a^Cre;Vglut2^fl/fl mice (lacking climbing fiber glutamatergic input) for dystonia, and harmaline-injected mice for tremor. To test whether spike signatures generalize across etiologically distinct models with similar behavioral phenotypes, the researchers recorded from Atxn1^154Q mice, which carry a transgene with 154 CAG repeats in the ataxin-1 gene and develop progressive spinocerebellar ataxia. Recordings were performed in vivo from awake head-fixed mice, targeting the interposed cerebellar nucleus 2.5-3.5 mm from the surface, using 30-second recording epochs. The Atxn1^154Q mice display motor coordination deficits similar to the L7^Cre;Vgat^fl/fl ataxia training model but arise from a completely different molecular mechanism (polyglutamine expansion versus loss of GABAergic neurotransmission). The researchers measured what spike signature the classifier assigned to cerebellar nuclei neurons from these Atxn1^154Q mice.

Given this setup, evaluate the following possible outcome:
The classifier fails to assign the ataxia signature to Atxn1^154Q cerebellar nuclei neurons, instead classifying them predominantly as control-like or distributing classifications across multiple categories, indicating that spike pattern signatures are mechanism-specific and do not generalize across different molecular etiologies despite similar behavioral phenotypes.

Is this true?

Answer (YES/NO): NO